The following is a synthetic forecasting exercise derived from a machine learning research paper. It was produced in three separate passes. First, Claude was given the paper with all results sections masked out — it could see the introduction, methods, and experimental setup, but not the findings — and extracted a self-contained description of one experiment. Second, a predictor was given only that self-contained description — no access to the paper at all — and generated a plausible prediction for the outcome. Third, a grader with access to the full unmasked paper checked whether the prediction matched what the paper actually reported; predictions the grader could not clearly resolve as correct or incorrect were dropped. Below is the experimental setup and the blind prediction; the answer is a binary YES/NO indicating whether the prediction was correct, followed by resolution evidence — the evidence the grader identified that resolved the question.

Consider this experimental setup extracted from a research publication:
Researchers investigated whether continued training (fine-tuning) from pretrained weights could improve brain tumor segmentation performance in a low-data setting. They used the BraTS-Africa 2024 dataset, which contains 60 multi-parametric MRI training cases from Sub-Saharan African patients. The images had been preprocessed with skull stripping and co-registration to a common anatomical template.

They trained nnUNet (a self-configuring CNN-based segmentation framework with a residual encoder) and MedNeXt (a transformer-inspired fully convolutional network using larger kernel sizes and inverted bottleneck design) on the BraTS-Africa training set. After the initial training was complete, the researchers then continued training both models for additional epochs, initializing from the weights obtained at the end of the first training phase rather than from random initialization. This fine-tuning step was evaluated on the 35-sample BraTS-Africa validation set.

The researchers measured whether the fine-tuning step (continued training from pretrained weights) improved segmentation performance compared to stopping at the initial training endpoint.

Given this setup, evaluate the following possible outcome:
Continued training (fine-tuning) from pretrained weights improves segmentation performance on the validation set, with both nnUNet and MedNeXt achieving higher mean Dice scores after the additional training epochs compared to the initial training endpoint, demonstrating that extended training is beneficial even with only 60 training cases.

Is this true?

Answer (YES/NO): YES